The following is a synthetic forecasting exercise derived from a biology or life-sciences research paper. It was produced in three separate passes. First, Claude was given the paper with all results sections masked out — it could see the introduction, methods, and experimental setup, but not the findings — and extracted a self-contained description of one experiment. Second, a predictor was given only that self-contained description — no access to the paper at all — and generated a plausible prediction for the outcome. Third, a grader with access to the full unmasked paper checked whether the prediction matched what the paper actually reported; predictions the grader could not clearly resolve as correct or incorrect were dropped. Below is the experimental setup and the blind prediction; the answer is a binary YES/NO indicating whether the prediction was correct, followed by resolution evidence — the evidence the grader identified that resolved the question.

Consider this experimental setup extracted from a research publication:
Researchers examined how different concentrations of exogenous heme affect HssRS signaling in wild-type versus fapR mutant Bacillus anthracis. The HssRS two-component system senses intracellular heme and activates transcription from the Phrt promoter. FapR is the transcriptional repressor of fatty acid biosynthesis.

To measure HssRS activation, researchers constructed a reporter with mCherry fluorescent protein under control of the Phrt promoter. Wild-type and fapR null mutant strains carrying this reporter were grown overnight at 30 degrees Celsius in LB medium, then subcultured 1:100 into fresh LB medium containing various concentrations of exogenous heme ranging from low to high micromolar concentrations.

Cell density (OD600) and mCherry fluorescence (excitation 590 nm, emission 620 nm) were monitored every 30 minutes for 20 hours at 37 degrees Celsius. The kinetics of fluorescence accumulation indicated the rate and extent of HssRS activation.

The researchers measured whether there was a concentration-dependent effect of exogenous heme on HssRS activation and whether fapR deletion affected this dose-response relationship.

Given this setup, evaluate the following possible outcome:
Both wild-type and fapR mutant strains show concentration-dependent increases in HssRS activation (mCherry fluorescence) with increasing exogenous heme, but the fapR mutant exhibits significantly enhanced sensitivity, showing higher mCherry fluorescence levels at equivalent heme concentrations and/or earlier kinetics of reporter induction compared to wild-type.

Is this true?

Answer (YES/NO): NO